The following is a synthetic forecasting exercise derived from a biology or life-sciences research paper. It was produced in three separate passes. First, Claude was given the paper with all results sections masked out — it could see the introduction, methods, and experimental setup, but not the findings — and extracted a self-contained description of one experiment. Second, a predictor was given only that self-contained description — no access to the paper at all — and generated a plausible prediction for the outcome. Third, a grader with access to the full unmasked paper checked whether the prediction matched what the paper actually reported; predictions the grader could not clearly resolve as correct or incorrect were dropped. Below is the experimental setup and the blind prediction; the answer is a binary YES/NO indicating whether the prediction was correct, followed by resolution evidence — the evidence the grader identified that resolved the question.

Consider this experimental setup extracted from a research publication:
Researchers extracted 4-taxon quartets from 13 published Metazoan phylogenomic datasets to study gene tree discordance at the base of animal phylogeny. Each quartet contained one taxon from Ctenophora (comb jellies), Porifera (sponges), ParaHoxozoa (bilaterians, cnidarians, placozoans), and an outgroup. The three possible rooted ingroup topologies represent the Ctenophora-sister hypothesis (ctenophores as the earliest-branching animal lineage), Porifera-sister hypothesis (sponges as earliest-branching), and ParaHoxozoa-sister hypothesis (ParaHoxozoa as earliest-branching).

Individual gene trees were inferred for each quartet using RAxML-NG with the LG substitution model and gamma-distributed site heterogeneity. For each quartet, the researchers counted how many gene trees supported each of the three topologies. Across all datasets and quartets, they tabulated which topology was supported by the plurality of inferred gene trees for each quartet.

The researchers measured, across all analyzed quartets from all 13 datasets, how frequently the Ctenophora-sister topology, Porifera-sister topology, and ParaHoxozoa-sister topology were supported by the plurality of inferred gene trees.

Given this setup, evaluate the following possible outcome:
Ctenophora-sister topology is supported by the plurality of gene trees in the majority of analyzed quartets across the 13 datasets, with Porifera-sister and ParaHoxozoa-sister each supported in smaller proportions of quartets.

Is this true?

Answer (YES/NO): NO